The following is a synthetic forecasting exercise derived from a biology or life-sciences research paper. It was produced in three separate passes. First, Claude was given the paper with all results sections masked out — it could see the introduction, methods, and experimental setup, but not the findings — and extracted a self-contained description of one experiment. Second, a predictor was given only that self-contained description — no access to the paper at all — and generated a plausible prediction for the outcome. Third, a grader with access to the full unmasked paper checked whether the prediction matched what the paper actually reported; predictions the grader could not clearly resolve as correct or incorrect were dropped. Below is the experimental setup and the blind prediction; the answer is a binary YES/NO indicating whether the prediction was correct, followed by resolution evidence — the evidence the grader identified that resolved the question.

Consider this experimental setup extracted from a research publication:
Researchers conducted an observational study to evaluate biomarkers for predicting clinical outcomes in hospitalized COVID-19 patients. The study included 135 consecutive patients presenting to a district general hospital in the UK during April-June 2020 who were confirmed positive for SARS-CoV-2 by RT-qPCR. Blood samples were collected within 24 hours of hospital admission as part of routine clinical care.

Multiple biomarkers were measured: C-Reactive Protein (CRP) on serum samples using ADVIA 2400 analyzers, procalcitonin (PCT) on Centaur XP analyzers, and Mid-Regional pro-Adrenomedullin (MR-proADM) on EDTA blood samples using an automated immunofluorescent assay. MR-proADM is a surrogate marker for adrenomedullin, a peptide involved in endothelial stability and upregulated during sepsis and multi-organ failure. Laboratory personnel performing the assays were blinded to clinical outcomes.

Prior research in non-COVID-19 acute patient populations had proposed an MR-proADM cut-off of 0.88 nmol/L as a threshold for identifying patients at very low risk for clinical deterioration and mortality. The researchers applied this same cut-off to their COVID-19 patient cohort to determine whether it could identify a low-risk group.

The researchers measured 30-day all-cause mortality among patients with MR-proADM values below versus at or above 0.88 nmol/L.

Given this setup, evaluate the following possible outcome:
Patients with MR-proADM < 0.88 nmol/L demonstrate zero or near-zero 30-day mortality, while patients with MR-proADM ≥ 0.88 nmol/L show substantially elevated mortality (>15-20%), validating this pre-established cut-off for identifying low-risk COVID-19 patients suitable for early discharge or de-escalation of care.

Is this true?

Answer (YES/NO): YES